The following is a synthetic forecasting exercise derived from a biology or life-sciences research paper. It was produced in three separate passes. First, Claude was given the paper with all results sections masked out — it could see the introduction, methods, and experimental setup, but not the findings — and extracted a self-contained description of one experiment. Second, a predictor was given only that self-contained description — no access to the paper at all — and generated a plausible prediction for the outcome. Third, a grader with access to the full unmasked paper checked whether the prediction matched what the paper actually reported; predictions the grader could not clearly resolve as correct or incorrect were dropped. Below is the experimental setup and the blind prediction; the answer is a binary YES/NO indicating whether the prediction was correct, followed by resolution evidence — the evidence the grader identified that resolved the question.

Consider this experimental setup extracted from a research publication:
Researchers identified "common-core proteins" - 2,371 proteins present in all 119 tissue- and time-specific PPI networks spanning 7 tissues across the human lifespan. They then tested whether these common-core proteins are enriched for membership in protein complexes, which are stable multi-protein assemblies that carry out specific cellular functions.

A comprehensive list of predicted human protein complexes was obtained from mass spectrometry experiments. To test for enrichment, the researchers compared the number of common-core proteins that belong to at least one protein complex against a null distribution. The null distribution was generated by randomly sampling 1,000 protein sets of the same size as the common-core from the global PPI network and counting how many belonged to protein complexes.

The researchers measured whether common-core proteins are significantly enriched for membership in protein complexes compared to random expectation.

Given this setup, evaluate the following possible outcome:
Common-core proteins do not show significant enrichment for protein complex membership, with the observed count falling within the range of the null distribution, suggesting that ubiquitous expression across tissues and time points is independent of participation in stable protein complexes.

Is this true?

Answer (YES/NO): NO